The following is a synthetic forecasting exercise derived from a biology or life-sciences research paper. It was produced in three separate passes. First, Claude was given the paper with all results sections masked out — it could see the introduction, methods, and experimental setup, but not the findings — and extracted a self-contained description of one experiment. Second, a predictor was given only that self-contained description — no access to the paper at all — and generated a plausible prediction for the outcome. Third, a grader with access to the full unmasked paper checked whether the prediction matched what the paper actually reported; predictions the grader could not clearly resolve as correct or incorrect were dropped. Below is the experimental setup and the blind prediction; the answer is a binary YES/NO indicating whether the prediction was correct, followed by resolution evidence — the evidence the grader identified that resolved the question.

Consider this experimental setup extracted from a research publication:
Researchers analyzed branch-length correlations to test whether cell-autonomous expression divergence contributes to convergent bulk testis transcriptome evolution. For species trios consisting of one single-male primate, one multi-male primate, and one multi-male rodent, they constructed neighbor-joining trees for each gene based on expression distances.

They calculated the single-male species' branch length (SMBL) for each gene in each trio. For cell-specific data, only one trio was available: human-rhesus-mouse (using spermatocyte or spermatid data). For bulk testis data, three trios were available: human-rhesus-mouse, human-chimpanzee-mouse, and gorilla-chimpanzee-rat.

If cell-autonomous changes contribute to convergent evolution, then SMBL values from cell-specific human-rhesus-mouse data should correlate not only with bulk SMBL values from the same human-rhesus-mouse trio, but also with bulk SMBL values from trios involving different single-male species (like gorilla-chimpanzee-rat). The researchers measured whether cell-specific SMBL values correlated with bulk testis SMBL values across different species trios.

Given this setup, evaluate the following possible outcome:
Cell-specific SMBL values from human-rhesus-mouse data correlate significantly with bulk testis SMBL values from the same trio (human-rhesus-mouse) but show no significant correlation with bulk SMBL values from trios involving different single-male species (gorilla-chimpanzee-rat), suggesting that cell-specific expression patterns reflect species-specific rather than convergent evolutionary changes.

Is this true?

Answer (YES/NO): NO